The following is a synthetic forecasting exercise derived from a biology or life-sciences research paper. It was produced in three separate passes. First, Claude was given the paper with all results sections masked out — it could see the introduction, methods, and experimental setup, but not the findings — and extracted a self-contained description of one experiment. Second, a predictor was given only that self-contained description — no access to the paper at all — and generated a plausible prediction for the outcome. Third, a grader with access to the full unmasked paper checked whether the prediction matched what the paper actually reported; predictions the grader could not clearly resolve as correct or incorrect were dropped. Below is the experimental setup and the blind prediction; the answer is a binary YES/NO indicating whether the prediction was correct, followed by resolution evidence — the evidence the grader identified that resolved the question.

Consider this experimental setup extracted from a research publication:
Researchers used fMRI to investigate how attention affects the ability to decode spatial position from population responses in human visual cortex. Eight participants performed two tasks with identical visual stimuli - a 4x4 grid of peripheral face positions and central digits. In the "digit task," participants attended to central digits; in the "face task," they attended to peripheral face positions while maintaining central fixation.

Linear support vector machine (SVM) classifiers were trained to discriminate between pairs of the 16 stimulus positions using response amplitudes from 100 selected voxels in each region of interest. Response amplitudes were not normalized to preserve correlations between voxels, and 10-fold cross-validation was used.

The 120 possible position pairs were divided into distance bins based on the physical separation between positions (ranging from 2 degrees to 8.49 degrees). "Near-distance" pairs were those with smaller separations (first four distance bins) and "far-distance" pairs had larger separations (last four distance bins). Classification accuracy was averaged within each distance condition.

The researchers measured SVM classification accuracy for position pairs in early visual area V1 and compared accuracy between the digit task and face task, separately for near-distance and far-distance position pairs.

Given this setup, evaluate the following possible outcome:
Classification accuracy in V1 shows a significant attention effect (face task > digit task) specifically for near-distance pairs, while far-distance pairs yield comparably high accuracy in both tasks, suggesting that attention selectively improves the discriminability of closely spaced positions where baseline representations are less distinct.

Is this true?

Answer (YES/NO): NO